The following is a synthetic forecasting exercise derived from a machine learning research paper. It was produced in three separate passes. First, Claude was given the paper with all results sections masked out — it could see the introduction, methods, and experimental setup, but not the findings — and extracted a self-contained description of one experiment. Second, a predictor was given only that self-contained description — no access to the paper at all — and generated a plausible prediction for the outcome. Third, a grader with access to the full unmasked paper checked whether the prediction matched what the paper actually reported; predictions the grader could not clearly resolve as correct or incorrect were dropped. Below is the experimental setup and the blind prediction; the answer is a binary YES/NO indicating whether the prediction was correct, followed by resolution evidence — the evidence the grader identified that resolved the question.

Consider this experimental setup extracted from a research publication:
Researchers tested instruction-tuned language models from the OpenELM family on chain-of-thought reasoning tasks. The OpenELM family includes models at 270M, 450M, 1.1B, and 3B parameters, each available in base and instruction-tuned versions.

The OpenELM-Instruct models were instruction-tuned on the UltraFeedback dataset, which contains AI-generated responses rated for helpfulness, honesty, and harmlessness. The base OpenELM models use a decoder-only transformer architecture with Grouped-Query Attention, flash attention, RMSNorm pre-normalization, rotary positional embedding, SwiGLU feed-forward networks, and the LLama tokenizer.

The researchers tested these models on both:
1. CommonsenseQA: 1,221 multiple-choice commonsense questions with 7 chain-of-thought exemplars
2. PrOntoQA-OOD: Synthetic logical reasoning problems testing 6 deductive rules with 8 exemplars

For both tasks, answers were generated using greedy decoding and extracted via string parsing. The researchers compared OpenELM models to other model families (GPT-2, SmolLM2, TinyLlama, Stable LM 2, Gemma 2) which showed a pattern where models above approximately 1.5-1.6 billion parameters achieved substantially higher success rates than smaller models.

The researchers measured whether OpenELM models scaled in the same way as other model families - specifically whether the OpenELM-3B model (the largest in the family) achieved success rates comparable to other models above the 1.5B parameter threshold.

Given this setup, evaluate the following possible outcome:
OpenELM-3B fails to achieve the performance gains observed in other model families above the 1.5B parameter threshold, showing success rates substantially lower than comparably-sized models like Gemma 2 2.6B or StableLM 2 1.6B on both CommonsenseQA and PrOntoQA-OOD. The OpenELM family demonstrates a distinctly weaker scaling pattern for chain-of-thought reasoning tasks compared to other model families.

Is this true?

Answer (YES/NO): YES